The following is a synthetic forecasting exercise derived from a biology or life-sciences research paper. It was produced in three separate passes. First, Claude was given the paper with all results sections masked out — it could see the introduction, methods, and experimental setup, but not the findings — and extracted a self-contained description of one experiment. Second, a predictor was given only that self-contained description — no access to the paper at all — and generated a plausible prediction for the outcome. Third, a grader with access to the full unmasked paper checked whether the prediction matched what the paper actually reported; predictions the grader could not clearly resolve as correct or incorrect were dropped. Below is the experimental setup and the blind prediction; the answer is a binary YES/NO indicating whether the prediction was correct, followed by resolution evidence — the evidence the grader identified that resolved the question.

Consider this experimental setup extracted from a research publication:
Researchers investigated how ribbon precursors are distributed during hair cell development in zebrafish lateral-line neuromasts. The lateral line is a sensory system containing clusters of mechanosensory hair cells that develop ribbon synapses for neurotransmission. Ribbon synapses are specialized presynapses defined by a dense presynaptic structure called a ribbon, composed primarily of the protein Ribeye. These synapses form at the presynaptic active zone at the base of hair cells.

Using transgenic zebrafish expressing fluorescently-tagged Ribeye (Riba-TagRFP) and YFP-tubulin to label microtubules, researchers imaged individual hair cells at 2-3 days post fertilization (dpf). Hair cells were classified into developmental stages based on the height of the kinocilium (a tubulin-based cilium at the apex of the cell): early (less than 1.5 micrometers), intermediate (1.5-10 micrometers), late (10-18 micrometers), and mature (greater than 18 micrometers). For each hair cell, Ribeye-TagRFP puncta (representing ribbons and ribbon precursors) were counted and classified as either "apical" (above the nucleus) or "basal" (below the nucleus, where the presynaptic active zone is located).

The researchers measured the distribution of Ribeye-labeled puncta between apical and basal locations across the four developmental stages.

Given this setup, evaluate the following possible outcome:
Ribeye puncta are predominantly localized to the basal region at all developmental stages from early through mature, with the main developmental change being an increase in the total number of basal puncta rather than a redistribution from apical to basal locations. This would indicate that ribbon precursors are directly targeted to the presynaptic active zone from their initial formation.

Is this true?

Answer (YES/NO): NO